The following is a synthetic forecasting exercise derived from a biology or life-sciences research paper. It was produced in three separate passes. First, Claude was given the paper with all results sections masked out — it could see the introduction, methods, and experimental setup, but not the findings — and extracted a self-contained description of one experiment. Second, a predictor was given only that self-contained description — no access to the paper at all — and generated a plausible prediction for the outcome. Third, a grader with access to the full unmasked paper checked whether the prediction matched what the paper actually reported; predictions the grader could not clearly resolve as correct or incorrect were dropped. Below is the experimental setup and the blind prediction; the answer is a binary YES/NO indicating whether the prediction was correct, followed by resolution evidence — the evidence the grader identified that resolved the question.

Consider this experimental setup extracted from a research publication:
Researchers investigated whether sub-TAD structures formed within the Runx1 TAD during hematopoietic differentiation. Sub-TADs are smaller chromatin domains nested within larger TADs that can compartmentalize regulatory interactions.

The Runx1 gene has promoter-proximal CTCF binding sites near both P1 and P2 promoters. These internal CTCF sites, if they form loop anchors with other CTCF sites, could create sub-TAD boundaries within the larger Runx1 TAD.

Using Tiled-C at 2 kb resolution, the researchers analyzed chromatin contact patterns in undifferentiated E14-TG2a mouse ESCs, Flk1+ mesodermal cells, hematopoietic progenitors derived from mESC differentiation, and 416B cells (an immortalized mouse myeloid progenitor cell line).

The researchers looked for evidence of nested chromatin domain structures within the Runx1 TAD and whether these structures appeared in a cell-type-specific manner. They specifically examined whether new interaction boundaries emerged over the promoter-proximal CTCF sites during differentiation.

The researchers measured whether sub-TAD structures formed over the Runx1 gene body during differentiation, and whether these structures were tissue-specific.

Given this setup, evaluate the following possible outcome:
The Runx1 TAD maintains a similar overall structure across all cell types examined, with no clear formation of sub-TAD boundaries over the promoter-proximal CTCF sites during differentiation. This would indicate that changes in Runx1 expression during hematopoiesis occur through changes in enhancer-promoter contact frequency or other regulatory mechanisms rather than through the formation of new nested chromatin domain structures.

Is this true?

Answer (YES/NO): NO